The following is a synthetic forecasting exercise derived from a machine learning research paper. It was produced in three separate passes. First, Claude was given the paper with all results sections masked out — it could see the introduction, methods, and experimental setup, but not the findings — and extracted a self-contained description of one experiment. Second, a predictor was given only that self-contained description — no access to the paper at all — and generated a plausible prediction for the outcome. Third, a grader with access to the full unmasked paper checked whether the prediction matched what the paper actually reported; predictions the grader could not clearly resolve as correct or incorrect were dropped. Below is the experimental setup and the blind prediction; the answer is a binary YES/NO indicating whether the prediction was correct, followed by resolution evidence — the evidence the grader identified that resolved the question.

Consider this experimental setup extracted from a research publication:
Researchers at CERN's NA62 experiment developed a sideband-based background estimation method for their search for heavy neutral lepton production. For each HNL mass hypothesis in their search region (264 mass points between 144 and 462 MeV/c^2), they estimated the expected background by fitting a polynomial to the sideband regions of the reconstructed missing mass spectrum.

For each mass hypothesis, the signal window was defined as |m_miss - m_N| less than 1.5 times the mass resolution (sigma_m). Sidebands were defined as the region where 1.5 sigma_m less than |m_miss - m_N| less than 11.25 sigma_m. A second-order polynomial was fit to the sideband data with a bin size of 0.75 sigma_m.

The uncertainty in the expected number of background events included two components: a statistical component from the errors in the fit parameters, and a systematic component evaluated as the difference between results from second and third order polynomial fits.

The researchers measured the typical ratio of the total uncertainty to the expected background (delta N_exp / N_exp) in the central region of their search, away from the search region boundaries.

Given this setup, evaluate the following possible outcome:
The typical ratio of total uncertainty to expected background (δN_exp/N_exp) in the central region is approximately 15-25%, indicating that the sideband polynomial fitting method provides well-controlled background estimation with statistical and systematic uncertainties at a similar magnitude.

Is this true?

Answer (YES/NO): NO